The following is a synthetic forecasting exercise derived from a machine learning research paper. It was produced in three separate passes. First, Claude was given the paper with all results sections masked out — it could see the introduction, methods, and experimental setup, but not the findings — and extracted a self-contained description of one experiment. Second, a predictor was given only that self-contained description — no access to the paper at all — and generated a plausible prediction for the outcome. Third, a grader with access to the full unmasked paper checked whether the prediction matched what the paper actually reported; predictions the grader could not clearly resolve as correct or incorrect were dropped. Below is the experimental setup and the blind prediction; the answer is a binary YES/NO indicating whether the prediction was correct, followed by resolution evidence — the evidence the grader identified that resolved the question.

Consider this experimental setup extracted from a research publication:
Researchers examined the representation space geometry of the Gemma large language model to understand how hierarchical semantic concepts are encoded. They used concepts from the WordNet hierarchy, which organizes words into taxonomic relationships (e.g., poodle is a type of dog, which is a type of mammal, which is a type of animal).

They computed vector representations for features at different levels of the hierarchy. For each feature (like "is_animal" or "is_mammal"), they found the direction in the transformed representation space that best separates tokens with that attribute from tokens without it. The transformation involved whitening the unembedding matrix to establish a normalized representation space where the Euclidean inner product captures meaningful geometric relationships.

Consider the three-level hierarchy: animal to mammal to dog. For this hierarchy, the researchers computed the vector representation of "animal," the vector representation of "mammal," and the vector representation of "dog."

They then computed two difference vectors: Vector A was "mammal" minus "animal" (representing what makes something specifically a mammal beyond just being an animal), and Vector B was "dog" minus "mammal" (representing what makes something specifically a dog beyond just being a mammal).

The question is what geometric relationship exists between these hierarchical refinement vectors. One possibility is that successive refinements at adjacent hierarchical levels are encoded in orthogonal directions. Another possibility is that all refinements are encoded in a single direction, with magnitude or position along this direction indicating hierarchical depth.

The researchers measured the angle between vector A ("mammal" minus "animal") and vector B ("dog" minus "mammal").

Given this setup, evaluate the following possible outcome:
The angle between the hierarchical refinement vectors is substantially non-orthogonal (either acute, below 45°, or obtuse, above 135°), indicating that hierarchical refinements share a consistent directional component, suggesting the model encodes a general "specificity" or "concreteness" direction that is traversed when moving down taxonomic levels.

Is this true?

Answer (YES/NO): NO